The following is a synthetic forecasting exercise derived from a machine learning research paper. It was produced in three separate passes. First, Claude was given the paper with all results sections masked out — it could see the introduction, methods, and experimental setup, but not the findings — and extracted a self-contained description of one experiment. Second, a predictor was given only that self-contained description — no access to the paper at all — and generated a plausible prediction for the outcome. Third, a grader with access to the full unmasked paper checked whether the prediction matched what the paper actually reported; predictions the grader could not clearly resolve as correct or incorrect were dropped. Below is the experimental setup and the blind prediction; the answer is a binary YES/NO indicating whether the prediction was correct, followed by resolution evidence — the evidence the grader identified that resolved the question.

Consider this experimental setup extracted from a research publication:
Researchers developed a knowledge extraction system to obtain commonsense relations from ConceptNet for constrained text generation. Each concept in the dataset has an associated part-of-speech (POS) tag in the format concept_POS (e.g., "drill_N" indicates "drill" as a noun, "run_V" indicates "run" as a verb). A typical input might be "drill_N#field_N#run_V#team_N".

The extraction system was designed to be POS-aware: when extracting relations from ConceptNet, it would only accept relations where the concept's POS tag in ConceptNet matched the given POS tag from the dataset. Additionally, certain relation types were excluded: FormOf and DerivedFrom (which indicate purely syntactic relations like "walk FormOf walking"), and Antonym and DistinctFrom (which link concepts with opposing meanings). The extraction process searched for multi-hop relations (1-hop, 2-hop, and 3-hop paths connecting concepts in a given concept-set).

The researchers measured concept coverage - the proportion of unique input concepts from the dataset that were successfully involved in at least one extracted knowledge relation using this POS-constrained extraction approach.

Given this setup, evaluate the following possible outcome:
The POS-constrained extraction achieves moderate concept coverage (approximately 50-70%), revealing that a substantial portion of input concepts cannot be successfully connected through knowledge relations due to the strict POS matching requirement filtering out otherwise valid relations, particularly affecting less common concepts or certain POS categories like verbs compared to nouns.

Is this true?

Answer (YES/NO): NO